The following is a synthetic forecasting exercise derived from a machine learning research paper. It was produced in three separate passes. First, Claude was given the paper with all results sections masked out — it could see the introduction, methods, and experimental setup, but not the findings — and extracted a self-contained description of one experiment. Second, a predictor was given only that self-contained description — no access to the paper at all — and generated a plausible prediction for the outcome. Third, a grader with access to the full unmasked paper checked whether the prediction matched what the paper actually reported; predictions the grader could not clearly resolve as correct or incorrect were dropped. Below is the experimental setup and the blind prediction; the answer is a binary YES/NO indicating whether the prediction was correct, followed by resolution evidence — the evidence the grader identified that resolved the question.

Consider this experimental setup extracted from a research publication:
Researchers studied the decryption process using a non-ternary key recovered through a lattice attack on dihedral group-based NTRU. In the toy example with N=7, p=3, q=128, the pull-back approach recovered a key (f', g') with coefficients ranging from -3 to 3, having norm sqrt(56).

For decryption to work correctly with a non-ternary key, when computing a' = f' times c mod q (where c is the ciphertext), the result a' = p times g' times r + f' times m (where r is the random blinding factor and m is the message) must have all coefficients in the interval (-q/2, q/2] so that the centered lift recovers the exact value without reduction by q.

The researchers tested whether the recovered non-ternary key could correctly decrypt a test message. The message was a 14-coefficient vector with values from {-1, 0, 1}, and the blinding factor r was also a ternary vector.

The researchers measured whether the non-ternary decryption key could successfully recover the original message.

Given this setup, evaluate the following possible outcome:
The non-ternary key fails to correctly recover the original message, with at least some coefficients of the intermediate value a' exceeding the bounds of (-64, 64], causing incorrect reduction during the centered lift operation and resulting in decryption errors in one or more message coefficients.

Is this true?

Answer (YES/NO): NO